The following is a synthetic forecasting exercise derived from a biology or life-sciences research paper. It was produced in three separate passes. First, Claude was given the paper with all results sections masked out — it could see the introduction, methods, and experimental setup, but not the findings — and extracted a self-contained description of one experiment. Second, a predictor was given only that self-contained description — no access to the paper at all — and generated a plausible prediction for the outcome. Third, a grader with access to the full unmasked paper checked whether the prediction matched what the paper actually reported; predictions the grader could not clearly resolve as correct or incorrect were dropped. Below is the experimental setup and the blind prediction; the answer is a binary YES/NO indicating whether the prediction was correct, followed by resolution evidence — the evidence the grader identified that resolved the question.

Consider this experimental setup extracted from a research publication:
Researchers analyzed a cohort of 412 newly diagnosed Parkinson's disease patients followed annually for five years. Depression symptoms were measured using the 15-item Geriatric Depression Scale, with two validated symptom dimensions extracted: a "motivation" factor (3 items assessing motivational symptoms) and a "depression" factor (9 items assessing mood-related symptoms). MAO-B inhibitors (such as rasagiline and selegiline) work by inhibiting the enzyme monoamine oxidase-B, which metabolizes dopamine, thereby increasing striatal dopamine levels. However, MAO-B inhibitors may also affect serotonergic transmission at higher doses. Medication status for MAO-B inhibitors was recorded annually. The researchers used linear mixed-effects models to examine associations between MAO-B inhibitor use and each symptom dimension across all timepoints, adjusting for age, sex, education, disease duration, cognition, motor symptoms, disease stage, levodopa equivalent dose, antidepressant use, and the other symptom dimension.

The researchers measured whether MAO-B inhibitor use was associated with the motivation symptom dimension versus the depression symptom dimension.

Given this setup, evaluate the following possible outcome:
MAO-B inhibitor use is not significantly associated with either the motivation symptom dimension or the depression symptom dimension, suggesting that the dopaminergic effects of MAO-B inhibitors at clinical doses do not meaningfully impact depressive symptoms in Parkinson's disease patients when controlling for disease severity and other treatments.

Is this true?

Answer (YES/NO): NO